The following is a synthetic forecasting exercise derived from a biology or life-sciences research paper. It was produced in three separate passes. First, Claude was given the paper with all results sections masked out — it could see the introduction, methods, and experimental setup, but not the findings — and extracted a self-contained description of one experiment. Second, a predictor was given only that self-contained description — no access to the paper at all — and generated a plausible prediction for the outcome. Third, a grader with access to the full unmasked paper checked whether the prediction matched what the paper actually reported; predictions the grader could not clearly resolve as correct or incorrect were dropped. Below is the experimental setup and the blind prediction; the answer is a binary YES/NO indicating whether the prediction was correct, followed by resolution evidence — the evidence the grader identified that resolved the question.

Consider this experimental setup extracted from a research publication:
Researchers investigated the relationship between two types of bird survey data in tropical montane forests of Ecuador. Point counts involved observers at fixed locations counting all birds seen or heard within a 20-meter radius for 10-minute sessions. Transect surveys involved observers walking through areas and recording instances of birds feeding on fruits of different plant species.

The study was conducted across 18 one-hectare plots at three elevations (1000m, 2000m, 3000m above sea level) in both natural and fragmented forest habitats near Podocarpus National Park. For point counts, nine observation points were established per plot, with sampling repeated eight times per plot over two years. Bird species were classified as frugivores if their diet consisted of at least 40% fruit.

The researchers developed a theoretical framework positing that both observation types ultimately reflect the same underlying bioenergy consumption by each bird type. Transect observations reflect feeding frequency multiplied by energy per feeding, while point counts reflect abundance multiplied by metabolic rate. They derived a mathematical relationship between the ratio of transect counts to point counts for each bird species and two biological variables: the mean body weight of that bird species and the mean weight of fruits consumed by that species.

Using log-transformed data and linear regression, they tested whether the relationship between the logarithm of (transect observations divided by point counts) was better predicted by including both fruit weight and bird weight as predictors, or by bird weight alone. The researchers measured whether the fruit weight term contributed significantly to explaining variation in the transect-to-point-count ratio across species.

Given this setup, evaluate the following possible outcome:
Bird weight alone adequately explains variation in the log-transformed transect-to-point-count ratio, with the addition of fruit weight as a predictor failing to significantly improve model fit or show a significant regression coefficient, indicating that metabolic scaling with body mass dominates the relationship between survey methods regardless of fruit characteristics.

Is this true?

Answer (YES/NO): YES